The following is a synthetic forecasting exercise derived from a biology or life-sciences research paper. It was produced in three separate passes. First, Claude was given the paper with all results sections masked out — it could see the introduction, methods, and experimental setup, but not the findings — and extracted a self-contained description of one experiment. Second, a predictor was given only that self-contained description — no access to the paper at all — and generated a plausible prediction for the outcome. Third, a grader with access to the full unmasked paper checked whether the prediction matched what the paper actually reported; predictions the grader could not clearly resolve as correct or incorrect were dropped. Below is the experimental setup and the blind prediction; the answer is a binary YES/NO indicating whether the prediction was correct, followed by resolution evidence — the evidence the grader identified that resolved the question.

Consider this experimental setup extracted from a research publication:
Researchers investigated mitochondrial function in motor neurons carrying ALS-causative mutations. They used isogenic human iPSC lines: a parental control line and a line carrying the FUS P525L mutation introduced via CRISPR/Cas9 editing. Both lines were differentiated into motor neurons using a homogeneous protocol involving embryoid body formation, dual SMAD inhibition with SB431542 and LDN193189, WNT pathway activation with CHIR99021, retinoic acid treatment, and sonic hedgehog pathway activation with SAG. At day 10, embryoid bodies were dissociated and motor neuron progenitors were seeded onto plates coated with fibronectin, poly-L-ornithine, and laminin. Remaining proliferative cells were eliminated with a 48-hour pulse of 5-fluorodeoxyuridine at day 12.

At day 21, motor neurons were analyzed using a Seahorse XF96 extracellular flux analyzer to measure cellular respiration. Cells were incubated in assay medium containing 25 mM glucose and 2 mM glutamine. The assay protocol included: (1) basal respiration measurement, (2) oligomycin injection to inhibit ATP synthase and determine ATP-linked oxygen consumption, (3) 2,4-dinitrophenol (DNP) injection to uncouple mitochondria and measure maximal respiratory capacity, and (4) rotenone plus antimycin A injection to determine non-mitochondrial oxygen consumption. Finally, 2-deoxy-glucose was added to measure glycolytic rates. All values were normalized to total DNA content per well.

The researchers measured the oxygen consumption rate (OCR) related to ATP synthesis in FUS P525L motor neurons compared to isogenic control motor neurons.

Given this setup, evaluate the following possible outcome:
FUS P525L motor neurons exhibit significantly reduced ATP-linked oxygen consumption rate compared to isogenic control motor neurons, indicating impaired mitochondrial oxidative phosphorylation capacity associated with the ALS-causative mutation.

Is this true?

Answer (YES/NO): YES